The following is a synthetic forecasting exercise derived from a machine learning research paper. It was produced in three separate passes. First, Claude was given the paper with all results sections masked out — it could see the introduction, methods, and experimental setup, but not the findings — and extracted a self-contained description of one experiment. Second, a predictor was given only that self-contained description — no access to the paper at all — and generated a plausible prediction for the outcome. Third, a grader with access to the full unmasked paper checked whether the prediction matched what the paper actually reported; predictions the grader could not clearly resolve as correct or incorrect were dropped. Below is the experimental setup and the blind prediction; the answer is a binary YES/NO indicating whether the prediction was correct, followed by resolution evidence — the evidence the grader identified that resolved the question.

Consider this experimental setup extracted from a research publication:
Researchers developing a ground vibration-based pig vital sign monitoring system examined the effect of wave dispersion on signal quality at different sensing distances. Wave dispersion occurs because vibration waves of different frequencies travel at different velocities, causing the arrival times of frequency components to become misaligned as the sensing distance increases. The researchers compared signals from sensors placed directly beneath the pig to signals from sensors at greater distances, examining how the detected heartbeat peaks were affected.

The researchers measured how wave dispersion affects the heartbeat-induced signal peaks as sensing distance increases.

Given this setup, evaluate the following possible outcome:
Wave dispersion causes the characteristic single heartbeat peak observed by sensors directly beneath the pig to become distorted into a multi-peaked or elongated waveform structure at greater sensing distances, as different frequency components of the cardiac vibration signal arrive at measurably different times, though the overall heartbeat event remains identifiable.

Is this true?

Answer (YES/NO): YES